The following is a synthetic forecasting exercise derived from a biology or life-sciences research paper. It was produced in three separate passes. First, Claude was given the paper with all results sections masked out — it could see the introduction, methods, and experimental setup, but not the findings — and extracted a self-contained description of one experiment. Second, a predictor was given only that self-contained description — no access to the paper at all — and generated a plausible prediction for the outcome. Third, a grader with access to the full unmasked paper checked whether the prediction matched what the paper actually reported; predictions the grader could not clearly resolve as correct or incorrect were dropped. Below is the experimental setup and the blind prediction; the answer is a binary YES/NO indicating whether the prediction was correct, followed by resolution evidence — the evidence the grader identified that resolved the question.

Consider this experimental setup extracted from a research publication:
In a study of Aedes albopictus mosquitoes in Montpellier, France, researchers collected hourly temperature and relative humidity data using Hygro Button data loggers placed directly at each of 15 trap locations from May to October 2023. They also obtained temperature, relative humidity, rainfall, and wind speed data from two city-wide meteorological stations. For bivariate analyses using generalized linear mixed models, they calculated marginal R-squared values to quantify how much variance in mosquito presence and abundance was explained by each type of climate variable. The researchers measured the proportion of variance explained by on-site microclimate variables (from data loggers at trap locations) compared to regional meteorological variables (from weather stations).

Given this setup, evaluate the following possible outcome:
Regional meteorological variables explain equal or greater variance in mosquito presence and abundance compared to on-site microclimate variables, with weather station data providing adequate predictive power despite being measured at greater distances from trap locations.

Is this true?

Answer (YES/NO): NO